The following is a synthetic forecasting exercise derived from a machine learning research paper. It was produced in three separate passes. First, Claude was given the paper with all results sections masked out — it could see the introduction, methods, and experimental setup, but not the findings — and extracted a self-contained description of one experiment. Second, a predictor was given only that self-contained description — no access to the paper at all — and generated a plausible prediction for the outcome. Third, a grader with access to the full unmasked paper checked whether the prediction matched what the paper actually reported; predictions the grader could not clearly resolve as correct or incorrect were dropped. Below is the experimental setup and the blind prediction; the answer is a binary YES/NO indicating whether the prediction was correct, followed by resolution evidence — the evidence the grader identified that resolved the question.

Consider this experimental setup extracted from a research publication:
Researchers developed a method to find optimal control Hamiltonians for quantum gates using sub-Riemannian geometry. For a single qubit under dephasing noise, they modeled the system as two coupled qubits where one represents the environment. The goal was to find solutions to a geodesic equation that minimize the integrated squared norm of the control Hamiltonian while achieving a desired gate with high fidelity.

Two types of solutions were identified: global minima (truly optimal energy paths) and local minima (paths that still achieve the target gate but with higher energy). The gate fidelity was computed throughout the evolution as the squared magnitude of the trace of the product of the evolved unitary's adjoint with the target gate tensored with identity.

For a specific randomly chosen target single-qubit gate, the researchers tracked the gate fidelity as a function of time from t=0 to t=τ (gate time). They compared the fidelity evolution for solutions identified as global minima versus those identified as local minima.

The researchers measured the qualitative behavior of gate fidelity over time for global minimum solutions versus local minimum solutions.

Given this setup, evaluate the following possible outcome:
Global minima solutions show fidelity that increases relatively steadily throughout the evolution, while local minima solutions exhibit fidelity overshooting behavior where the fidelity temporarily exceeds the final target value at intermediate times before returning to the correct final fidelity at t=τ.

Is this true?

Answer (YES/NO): NO